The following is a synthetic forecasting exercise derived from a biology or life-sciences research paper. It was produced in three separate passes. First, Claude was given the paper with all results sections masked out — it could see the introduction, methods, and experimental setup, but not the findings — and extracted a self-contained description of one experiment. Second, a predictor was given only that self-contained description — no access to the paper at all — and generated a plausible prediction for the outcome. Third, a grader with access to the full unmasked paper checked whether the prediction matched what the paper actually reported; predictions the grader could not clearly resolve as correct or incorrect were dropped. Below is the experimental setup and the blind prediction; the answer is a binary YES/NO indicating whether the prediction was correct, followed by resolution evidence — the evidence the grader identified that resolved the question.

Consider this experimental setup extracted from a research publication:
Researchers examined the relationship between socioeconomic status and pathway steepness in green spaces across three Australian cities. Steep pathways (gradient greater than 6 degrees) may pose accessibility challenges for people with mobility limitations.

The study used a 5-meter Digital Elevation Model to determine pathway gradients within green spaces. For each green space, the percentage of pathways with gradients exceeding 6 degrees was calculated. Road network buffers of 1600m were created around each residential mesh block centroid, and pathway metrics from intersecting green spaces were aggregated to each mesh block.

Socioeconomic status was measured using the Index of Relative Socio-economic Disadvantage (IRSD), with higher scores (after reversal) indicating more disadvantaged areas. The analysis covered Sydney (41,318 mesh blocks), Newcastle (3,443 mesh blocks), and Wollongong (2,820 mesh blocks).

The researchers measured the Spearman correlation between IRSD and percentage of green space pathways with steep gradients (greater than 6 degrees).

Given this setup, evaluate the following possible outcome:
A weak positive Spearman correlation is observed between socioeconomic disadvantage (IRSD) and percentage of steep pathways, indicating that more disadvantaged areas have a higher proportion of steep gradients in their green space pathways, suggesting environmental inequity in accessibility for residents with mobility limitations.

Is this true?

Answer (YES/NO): NO